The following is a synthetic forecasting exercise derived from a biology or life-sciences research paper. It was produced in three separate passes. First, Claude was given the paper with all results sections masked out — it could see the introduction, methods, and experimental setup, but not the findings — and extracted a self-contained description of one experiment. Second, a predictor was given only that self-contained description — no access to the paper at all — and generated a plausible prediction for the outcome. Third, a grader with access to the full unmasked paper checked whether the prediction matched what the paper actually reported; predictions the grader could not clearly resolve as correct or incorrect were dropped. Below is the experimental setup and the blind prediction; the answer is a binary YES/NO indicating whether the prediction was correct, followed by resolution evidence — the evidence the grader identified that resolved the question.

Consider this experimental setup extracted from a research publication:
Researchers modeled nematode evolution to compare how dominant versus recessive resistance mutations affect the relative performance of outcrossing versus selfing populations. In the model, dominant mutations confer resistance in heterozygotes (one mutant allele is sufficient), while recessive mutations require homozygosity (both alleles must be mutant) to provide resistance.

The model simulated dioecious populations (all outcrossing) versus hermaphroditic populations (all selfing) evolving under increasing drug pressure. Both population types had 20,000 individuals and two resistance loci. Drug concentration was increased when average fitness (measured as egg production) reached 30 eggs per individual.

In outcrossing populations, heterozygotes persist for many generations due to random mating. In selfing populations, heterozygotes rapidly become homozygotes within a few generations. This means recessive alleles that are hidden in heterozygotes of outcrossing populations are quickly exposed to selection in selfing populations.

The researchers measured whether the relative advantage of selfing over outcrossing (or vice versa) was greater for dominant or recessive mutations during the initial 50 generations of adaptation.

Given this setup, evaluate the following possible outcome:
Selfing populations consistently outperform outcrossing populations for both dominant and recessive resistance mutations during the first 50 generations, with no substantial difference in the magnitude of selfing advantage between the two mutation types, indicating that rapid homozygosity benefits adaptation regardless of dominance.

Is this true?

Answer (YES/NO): NO